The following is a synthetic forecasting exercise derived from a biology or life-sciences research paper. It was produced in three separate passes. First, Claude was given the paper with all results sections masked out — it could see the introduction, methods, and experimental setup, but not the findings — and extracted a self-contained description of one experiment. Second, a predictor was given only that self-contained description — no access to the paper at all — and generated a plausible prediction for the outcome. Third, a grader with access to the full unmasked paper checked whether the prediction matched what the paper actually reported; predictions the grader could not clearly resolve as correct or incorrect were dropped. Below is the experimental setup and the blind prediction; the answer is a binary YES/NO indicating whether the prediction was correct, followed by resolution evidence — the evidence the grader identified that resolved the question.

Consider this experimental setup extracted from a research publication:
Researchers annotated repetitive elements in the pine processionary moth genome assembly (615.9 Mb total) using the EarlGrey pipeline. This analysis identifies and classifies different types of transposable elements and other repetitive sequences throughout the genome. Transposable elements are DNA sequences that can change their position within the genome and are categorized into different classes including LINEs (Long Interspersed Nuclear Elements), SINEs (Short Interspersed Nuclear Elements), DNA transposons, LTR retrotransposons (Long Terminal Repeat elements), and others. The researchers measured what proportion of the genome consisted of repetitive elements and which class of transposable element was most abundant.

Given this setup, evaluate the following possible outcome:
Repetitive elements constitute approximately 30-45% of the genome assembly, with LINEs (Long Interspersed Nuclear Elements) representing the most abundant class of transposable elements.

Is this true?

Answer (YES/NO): NO